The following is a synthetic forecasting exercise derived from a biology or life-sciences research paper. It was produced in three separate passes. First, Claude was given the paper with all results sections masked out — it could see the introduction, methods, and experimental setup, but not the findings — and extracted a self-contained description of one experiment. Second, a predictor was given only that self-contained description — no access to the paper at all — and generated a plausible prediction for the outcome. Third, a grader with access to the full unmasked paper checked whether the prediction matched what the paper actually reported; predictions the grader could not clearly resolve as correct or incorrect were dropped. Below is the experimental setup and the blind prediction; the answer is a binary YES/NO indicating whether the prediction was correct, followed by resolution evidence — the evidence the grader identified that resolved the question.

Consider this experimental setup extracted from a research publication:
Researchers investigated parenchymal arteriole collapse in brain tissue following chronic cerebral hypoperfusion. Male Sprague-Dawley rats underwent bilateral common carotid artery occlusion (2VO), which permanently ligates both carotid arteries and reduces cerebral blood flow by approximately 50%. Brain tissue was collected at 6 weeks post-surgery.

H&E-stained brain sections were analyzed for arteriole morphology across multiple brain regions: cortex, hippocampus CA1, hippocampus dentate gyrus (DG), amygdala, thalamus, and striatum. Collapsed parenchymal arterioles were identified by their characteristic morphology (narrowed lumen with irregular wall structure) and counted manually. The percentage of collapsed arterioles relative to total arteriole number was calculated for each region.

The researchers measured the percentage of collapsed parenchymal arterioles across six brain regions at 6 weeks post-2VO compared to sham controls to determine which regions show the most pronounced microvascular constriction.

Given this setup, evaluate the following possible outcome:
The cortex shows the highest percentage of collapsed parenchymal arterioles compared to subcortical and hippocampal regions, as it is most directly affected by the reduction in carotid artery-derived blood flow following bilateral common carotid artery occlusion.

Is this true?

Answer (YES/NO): NO